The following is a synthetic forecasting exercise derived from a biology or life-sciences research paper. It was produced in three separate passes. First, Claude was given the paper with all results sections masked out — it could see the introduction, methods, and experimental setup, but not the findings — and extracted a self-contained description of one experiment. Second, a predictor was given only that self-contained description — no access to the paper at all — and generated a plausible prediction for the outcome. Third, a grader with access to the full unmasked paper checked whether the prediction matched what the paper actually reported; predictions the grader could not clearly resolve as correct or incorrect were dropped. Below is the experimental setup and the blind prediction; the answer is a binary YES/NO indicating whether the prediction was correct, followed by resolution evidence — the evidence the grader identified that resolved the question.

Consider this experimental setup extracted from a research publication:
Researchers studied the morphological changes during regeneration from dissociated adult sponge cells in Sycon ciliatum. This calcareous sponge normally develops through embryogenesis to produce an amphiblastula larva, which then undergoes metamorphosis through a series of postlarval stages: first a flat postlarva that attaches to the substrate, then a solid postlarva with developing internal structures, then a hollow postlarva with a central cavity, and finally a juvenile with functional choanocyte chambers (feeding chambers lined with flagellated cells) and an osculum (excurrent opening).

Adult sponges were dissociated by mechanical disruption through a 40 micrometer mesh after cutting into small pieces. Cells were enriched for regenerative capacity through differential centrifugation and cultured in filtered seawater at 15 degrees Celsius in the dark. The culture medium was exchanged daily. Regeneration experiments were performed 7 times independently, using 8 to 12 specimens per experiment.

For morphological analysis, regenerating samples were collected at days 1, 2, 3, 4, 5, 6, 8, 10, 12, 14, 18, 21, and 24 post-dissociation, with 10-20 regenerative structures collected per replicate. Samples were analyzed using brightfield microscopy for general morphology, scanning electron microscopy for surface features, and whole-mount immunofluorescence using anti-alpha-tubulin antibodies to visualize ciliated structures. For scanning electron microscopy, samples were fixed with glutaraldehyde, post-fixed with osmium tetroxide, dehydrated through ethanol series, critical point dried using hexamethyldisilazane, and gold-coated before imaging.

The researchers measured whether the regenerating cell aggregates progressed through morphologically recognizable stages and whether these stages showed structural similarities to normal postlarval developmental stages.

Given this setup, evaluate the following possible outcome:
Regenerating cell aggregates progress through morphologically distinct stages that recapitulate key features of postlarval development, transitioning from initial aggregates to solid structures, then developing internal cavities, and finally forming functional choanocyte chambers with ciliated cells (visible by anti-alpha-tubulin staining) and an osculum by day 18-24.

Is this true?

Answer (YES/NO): YES